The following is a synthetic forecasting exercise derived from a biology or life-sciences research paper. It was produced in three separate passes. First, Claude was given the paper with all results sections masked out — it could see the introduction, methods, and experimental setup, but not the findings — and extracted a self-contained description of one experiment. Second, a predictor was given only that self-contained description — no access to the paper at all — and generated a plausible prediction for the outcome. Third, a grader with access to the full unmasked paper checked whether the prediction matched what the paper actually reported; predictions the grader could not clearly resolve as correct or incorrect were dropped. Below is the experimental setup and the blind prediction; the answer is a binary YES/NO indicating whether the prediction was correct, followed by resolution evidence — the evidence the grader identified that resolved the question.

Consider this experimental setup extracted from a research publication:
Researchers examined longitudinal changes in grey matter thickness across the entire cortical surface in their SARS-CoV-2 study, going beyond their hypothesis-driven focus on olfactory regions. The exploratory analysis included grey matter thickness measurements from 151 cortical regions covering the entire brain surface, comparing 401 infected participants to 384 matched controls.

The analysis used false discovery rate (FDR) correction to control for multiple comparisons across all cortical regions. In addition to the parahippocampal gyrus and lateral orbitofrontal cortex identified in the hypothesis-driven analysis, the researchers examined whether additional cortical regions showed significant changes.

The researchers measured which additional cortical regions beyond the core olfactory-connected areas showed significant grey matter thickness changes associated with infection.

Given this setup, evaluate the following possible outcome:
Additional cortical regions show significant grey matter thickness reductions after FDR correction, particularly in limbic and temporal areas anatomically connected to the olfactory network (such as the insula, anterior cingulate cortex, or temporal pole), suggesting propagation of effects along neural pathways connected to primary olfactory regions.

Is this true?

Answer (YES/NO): YES